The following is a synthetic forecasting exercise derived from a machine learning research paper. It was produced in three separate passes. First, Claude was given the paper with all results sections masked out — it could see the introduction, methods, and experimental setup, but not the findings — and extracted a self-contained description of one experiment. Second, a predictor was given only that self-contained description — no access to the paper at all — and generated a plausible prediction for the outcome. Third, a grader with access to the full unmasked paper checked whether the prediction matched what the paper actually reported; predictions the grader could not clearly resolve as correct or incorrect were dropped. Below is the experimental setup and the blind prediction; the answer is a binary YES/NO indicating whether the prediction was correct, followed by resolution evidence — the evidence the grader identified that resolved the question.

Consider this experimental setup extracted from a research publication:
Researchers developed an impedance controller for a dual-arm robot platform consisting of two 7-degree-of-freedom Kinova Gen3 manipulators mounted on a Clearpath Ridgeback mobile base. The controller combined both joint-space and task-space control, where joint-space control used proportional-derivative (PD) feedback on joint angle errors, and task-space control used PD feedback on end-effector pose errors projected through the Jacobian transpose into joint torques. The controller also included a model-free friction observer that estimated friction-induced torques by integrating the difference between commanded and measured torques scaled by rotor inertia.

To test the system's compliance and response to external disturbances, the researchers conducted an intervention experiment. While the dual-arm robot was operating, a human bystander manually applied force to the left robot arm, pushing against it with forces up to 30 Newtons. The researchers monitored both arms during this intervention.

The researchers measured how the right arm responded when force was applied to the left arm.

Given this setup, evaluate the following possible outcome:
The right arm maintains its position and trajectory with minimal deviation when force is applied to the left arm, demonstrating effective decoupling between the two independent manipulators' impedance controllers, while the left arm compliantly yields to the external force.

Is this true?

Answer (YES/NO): NO